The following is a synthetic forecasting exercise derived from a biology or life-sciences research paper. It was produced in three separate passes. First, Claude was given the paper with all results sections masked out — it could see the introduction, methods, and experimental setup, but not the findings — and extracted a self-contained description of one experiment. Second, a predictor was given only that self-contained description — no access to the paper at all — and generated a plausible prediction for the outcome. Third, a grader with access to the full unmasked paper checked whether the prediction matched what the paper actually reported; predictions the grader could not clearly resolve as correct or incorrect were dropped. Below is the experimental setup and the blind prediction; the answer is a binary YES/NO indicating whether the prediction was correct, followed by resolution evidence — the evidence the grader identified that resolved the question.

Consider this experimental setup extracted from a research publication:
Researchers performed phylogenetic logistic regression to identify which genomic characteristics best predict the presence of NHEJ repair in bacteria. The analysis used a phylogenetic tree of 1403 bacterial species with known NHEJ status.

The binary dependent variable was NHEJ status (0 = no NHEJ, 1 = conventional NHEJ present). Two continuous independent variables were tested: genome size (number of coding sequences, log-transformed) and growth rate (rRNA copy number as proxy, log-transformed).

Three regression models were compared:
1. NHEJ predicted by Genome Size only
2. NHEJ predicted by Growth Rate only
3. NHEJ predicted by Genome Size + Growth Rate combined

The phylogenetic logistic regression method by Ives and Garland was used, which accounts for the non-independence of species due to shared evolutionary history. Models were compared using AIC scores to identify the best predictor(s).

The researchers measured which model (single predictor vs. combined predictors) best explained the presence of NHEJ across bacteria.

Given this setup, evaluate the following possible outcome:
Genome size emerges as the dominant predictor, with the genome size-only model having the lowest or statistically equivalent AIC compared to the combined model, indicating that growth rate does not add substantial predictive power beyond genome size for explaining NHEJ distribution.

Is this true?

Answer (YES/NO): YES